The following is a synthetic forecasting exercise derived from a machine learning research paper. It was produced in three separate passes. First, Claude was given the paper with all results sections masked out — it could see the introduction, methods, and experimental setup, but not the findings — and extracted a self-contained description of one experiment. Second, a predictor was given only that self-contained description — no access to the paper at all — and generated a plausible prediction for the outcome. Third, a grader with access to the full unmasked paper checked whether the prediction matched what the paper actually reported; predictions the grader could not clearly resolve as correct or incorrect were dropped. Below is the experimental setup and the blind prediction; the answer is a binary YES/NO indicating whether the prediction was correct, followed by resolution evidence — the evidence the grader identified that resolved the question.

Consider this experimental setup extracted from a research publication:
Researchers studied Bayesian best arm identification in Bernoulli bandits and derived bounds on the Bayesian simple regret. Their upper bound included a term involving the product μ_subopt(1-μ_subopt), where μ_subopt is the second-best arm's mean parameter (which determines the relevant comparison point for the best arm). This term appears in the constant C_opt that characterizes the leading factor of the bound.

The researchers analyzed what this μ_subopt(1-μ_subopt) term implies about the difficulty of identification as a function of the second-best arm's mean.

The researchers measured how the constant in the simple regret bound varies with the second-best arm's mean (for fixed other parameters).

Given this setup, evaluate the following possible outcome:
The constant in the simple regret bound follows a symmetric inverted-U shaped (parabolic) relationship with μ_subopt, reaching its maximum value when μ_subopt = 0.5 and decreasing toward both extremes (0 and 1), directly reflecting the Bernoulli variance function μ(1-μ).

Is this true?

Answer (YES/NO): YES